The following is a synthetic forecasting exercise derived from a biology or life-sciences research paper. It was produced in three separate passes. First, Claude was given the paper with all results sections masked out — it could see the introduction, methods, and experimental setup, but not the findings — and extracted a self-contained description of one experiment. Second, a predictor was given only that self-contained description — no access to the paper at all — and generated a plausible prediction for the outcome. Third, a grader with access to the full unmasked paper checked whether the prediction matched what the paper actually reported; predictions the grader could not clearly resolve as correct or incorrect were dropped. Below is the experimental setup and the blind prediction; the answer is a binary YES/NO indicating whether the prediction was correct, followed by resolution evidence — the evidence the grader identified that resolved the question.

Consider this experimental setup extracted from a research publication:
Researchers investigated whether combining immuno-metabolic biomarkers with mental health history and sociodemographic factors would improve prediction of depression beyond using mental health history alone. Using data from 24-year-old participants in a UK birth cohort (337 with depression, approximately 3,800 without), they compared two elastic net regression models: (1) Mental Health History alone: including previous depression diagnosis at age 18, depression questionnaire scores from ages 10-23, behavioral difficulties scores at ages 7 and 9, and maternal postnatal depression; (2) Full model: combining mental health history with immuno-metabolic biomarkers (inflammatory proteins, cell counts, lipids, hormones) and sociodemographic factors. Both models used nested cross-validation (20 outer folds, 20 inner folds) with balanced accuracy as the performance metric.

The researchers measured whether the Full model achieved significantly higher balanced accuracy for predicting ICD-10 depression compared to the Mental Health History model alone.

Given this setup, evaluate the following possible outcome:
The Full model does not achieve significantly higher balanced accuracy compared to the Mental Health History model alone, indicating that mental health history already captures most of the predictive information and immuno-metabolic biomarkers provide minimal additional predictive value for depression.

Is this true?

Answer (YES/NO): YES